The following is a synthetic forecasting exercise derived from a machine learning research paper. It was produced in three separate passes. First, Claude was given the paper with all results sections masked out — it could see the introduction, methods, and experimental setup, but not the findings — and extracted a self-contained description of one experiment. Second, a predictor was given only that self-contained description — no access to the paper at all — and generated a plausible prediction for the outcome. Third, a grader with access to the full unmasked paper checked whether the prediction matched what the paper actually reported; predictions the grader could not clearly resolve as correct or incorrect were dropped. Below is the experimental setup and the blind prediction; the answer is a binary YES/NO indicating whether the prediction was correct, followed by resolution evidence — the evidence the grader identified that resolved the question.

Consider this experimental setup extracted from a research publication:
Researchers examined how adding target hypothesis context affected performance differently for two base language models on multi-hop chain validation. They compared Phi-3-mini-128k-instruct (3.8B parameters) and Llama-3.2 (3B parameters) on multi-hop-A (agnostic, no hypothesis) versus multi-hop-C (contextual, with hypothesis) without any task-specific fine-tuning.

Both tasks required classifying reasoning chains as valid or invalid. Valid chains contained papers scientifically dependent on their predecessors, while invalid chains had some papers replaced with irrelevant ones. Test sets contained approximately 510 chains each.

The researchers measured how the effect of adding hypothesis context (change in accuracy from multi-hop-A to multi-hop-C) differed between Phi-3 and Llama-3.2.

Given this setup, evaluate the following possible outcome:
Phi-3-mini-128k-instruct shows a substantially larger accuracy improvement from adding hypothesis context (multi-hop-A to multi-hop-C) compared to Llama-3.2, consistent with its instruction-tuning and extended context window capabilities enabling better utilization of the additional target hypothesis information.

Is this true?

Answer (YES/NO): NO